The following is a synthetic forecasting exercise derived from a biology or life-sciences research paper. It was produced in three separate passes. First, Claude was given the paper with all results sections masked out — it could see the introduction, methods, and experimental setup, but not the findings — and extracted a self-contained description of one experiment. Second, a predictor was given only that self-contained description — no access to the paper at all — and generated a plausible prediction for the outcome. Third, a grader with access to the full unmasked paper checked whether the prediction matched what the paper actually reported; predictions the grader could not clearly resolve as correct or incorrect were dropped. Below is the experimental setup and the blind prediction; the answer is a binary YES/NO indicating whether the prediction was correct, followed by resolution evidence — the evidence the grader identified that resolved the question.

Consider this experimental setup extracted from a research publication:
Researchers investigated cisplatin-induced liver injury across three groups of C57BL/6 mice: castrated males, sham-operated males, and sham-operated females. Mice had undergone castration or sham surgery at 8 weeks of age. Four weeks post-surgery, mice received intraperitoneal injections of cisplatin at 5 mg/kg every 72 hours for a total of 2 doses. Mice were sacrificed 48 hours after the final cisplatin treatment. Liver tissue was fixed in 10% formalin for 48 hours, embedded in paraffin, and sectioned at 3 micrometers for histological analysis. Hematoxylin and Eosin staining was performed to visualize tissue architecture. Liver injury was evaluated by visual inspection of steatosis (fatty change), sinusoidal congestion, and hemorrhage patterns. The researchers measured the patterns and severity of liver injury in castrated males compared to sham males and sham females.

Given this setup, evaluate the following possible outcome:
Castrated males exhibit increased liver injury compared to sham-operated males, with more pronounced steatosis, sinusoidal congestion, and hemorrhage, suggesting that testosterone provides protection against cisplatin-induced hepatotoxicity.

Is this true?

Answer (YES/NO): NO